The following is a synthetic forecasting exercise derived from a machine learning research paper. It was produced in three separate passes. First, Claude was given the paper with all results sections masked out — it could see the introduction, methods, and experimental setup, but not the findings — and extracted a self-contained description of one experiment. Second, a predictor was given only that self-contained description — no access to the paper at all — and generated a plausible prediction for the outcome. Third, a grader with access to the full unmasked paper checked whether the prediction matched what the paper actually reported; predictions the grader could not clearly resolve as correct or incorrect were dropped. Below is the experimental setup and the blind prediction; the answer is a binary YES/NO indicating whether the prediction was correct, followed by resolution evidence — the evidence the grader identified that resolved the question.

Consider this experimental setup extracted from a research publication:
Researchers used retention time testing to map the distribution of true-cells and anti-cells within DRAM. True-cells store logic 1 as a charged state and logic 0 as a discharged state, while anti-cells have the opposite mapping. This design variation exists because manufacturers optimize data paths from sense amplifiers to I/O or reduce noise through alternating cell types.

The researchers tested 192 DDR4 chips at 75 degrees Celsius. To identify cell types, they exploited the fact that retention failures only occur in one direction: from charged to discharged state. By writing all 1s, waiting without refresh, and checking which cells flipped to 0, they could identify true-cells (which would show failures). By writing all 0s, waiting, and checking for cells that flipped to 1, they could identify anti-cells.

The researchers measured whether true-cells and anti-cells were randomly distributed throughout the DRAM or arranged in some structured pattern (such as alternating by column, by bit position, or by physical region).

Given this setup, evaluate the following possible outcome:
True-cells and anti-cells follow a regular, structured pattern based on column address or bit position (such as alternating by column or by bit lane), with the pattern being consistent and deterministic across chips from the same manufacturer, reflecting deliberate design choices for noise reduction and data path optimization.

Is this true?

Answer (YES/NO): NO